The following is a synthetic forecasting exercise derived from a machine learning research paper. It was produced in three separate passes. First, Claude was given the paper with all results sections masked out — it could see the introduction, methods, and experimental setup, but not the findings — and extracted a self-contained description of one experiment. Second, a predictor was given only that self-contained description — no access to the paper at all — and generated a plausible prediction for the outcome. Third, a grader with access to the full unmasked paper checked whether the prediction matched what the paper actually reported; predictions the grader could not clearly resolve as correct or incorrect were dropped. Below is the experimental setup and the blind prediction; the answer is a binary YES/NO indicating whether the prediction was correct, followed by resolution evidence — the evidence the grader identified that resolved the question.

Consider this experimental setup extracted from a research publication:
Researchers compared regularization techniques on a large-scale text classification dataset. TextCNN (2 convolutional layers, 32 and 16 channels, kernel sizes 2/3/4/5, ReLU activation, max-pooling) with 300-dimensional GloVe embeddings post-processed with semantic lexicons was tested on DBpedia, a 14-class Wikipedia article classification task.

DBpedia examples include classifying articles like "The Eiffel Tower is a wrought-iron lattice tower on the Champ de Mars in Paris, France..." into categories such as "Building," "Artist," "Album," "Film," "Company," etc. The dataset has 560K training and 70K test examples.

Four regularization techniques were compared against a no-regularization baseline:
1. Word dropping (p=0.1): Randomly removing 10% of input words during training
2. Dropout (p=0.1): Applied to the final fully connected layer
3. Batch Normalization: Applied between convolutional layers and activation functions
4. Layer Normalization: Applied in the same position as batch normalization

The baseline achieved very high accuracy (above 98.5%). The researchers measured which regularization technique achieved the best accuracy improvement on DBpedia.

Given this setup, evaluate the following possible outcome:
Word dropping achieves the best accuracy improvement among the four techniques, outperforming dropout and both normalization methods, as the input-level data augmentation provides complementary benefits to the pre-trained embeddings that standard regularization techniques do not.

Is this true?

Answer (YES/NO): NO